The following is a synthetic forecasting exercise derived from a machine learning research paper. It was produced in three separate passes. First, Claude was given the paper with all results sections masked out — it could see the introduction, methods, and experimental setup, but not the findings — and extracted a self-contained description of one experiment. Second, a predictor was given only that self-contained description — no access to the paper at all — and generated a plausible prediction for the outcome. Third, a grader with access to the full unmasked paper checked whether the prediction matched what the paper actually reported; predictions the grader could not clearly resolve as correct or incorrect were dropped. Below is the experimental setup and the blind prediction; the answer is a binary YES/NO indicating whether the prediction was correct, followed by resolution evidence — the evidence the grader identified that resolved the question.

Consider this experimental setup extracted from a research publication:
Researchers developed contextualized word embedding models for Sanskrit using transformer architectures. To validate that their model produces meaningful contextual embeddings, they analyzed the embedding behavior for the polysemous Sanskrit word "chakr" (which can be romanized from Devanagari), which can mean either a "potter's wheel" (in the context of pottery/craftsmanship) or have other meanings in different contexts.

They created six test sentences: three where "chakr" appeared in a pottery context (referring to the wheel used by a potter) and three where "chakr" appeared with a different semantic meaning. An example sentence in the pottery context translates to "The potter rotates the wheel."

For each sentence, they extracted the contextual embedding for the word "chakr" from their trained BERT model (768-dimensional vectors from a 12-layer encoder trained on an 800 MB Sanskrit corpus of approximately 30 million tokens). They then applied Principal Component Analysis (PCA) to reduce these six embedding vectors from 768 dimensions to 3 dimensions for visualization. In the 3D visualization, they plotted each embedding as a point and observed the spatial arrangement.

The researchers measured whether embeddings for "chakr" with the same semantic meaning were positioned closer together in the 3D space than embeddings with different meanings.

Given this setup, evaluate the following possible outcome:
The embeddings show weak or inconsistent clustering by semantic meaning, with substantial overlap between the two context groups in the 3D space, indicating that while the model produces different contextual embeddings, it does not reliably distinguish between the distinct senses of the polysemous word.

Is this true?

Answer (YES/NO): NO